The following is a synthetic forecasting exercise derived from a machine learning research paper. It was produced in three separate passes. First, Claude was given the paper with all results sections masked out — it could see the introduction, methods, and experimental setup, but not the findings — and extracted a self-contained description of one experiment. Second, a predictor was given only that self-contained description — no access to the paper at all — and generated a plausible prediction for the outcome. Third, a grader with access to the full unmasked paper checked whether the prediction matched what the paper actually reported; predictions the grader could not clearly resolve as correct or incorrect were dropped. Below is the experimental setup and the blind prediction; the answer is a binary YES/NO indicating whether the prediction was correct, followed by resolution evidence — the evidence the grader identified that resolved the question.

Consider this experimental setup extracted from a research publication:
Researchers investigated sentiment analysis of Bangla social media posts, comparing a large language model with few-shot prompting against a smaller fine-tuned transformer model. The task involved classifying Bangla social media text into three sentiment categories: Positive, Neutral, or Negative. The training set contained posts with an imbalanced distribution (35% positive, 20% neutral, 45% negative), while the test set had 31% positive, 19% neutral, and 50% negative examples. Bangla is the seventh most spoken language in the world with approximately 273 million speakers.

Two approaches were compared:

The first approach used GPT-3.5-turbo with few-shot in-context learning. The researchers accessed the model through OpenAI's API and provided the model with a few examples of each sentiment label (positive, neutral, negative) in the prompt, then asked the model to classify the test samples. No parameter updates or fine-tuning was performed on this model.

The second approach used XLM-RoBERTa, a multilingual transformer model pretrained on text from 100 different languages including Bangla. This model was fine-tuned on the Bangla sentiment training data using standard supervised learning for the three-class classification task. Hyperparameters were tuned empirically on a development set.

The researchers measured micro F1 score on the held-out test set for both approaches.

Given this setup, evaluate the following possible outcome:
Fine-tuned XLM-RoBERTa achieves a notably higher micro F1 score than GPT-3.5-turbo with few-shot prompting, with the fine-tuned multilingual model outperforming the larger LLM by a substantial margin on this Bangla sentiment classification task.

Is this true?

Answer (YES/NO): YES